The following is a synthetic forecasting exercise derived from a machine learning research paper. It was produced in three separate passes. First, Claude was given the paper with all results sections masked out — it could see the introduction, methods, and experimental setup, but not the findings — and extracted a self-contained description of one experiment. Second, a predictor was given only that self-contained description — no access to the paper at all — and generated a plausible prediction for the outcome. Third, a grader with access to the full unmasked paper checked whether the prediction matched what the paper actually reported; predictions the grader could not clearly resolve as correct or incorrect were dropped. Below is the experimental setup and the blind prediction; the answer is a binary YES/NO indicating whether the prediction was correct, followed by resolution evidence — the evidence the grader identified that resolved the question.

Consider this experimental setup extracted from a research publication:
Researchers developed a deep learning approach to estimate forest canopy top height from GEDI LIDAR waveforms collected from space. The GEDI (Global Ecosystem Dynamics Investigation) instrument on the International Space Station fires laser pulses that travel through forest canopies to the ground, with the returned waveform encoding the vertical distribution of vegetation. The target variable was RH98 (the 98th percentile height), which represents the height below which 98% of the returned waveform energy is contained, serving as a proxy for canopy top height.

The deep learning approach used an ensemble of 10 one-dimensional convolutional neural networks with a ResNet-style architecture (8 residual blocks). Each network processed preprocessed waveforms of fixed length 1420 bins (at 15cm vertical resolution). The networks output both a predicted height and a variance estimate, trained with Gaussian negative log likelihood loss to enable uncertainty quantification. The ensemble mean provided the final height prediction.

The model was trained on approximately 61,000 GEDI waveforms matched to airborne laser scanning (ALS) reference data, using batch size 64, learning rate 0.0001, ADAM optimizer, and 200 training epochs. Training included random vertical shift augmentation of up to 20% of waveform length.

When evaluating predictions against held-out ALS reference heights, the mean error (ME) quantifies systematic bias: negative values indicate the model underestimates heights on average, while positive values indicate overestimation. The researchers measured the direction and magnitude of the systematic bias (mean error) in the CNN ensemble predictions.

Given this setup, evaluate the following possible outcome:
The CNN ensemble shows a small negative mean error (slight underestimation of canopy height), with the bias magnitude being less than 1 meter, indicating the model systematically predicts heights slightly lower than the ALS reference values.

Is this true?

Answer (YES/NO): YES